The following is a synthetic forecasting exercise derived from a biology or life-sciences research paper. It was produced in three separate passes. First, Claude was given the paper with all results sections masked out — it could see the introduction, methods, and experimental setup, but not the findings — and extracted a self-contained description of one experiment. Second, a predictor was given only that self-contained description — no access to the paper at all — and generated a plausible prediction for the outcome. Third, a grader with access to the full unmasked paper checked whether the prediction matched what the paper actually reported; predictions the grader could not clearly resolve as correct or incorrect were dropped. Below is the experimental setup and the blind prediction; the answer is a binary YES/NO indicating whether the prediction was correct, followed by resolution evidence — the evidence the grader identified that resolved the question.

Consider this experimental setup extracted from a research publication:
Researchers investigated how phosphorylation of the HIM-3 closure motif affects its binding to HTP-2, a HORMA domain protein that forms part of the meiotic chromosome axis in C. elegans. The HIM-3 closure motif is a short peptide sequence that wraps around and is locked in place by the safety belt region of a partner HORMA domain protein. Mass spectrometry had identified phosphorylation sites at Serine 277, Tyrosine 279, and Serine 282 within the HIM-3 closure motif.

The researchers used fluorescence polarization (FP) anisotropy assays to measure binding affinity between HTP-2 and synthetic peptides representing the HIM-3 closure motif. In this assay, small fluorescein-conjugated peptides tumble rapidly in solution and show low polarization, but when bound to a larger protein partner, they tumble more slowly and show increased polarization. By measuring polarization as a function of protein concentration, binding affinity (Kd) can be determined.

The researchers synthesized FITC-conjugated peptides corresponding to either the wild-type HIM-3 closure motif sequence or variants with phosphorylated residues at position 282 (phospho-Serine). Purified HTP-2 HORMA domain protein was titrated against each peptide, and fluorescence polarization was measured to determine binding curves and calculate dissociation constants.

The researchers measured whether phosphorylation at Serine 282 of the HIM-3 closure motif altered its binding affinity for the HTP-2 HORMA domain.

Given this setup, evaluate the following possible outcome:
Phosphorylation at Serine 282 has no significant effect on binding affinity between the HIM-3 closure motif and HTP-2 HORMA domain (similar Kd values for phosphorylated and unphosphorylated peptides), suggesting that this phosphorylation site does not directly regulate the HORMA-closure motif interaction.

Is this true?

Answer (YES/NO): NO